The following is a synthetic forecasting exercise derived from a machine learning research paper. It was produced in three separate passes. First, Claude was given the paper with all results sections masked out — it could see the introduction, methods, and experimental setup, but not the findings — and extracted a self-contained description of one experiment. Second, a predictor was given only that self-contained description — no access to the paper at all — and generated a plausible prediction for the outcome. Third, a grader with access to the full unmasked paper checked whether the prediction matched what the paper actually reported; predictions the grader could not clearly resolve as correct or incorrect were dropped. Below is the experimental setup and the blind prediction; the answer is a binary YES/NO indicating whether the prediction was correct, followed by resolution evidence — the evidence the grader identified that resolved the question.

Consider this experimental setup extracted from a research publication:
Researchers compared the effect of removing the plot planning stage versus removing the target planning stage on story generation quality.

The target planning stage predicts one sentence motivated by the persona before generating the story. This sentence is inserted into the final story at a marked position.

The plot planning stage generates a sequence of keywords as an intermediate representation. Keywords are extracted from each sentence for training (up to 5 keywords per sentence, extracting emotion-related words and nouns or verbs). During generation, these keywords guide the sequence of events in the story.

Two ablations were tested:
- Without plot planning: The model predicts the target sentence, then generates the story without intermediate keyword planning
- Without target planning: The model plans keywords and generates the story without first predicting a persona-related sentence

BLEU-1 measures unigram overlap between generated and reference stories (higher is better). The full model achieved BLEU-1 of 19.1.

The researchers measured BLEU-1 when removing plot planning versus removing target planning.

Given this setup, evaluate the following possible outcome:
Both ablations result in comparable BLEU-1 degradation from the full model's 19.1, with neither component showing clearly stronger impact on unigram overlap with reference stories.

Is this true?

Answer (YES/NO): NO